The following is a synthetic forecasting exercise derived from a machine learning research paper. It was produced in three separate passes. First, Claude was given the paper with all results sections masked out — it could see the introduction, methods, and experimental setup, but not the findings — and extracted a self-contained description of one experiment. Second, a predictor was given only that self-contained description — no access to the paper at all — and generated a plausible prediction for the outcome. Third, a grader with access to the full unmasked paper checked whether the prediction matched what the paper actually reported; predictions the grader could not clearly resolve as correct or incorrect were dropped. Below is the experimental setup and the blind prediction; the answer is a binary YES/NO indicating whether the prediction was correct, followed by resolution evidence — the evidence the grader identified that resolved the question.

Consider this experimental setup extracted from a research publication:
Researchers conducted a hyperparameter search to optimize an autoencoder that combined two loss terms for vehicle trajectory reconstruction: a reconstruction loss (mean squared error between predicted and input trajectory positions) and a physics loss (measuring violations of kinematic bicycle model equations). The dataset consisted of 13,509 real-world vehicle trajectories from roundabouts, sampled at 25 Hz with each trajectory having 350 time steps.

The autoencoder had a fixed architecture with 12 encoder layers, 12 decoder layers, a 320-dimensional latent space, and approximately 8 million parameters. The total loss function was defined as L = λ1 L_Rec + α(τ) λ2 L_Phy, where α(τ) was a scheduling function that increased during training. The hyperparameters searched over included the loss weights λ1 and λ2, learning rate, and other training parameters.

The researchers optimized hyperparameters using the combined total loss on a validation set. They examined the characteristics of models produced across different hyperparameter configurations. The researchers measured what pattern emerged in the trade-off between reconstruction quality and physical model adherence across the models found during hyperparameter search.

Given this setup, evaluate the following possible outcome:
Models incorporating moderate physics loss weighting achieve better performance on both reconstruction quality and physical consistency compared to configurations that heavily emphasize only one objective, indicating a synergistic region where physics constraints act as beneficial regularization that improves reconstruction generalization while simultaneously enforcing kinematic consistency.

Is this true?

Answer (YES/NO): NO